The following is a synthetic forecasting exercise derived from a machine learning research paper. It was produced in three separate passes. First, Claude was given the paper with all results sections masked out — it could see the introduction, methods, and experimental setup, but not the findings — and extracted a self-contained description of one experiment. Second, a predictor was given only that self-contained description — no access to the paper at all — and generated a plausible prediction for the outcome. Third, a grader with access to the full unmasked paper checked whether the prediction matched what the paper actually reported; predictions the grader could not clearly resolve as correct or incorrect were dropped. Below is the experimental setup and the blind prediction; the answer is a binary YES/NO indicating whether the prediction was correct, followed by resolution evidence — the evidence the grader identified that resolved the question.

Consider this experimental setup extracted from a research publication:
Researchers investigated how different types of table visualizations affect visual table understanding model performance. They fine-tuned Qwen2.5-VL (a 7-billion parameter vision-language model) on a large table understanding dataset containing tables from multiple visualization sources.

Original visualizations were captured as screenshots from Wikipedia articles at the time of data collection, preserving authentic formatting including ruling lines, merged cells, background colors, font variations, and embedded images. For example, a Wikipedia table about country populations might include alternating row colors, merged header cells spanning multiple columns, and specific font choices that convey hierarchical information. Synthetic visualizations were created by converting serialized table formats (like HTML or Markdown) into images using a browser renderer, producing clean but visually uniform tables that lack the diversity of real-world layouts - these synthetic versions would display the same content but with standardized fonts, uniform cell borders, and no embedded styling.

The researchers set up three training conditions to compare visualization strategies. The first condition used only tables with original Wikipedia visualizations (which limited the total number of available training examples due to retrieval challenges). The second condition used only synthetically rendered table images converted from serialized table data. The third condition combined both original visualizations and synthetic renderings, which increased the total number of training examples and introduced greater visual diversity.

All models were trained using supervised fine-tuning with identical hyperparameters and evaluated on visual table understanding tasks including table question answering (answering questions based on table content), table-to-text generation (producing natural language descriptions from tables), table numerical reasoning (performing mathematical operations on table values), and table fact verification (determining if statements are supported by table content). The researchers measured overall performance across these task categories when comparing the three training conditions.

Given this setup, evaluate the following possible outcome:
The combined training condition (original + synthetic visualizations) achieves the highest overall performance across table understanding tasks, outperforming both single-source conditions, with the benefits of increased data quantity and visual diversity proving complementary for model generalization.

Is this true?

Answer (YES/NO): YES